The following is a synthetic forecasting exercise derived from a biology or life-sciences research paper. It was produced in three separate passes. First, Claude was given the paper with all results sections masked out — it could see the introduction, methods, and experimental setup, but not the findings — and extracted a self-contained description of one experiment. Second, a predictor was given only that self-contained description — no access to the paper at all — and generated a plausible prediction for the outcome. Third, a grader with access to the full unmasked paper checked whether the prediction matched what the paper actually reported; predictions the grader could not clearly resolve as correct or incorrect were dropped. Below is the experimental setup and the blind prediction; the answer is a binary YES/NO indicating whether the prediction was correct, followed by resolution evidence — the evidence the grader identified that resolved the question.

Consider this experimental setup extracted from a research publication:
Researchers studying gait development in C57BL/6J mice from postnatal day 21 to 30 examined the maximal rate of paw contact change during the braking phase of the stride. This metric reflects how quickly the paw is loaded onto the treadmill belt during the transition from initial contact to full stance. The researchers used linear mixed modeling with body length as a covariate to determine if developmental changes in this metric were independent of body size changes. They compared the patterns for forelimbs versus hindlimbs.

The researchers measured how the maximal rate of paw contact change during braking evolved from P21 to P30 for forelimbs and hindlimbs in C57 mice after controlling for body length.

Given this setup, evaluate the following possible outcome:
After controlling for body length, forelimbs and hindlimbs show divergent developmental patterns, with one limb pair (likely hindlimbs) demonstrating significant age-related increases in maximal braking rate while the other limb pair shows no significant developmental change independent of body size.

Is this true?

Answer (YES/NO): NO